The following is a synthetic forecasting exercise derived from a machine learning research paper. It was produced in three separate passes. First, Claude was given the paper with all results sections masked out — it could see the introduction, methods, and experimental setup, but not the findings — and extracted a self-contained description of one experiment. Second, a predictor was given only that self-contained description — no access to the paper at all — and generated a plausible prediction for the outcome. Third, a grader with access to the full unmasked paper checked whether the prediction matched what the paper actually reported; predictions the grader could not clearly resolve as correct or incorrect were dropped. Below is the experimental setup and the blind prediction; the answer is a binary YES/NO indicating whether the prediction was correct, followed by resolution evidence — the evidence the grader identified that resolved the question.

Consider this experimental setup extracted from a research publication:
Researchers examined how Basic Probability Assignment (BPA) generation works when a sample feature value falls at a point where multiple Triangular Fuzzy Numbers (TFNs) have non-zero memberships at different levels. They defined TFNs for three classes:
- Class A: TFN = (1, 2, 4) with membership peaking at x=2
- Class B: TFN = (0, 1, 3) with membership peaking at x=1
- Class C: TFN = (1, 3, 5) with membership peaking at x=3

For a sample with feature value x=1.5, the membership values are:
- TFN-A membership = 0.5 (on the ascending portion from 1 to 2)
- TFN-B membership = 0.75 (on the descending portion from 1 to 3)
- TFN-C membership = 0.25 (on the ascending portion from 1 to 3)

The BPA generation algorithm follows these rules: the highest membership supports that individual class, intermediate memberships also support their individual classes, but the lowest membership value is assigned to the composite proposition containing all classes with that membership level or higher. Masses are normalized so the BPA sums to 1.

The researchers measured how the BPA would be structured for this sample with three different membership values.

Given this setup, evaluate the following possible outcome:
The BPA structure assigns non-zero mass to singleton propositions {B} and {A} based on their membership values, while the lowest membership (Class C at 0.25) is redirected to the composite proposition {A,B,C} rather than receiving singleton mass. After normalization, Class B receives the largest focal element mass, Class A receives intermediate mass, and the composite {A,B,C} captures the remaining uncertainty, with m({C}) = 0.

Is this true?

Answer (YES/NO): YES